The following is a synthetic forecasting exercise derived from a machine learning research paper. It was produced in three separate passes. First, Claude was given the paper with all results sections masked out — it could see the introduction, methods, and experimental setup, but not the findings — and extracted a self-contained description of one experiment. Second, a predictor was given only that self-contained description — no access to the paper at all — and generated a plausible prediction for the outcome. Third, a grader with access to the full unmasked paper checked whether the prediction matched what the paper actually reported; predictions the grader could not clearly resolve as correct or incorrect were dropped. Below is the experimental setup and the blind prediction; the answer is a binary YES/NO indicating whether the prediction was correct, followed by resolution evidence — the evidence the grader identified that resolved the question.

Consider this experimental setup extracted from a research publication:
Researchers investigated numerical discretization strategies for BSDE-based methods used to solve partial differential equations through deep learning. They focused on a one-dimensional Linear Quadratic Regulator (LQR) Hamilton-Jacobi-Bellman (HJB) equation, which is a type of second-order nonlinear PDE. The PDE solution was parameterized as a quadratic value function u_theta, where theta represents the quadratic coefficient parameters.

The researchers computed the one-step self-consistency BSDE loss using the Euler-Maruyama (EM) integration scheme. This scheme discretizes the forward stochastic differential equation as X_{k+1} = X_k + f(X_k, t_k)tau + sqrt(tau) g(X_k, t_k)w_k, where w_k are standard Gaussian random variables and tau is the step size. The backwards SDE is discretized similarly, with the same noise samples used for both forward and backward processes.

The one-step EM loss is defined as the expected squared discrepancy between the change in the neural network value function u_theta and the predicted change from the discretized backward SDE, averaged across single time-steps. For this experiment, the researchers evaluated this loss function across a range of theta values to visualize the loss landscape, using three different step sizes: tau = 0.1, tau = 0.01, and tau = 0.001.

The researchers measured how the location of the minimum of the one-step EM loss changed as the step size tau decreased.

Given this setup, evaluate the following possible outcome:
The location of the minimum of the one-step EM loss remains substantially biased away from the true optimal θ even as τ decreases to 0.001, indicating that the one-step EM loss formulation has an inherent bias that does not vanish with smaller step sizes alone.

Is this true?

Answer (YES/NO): YES